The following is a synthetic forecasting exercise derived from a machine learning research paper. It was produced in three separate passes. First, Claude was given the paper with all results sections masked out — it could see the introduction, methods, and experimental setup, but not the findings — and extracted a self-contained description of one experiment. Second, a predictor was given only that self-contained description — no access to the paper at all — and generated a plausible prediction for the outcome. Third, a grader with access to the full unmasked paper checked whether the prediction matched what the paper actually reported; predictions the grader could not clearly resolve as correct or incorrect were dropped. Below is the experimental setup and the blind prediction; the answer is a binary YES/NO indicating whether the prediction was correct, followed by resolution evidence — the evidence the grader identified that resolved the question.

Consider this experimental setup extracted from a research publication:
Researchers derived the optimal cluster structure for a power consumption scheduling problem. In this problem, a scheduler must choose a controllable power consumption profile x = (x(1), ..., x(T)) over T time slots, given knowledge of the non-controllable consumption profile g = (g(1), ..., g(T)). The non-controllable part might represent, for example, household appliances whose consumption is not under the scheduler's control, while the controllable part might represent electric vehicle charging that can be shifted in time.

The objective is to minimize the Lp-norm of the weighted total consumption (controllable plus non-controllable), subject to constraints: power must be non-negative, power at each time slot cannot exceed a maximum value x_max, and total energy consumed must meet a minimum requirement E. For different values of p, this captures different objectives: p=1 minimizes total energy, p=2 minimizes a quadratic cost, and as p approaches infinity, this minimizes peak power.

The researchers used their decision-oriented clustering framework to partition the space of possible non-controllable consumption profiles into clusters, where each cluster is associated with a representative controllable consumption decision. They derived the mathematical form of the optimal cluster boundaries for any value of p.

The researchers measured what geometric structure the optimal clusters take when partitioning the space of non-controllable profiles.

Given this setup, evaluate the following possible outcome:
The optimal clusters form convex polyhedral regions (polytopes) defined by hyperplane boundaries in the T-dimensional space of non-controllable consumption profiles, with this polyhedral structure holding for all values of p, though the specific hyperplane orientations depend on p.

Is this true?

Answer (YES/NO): NO